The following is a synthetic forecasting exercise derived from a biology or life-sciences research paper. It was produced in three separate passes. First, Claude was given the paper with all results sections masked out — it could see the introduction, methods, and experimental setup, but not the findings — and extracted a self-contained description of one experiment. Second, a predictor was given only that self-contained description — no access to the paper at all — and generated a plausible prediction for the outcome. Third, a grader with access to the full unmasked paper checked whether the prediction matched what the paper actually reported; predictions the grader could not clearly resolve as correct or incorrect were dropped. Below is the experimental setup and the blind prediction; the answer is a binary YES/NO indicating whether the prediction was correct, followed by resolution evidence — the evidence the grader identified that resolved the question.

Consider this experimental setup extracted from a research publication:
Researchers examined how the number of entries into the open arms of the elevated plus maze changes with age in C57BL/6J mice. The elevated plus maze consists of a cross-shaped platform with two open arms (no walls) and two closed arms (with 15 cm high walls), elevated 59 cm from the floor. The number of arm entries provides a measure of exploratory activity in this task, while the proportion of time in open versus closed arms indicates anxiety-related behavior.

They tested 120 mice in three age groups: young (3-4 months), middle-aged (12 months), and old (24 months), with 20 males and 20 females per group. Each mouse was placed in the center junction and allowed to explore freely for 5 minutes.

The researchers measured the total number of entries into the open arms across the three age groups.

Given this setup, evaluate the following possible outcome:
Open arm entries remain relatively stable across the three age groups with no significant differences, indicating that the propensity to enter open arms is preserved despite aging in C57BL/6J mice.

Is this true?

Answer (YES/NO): NO